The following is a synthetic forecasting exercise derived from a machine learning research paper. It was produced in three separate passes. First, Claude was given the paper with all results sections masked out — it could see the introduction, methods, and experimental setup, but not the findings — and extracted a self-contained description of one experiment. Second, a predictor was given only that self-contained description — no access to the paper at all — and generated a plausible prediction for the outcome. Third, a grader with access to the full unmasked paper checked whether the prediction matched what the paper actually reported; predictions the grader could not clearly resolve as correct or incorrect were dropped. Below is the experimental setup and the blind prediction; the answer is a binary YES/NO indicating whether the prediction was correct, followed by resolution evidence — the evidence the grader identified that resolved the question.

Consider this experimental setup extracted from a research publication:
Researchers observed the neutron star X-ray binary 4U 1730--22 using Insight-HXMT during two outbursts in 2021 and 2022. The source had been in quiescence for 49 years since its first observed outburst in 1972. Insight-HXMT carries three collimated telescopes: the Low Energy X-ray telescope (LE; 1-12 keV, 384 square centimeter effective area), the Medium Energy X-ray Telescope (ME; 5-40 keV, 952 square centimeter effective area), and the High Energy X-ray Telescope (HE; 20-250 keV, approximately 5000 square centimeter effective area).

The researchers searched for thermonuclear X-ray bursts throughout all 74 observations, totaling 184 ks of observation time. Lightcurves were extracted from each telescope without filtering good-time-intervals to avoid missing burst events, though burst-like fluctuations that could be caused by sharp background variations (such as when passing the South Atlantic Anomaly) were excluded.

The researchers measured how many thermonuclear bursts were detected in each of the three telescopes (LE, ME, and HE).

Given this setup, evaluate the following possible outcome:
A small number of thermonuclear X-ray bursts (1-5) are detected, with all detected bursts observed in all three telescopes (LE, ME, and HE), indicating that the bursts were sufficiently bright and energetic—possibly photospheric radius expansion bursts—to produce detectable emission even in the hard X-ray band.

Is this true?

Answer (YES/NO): NO